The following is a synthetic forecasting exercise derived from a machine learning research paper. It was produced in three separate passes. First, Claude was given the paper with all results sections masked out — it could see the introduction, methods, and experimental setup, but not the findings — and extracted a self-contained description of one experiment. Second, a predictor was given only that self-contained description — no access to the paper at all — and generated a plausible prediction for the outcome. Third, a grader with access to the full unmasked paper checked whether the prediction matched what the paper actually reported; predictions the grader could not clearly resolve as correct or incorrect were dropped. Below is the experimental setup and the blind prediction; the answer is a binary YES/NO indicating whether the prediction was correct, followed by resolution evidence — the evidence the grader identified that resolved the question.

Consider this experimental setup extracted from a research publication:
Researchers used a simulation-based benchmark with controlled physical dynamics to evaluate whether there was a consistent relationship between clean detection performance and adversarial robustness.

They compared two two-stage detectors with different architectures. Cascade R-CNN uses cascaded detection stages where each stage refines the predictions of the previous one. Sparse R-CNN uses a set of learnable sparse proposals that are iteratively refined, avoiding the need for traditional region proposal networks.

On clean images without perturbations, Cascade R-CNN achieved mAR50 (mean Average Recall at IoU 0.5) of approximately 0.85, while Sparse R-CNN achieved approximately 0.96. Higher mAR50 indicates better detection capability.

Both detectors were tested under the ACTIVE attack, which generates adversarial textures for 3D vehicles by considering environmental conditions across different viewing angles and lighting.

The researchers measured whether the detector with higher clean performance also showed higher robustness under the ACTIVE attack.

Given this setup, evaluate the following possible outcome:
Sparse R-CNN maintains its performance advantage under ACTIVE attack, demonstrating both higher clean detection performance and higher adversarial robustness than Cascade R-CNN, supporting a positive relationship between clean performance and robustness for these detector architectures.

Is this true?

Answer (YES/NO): YES